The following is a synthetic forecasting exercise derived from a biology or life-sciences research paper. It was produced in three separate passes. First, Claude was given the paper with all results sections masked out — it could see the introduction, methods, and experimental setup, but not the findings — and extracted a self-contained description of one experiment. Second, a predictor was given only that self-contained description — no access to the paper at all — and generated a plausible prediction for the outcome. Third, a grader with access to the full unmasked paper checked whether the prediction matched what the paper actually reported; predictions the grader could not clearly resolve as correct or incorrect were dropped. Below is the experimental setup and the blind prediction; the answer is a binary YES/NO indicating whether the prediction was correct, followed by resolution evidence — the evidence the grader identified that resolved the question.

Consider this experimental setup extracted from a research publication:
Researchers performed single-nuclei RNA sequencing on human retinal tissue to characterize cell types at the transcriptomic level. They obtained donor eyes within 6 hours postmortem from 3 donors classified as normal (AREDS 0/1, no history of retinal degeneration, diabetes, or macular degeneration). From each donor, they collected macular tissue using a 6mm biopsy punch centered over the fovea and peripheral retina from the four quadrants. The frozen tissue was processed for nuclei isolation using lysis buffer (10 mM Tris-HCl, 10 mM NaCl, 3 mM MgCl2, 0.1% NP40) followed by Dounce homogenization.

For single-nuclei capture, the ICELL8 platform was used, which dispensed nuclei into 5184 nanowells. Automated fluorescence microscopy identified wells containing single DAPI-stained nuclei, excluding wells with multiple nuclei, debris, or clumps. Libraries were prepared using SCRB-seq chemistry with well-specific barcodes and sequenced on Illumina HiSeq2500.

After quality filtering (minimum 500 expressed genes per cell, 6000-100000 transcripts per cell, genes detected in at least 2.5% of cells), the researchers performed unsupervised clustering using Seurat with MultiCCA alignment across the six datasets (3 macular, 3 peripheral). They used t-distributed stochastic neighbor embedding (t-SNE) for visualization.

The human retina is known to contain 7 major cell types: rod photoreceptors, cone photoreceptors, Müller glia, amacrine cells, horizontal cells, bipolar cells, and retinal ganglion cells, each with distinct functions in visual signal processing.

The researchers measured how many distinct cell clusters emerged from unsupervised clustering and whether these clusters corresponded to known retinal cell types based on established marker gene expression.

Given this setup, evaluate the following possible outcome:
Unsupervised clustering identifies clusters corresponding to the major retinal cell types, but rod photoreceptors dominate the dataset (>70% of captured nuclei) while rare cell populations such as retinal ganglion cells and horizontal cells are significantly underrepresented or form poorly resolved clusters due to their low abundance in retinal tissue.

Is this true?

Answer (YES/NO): NO